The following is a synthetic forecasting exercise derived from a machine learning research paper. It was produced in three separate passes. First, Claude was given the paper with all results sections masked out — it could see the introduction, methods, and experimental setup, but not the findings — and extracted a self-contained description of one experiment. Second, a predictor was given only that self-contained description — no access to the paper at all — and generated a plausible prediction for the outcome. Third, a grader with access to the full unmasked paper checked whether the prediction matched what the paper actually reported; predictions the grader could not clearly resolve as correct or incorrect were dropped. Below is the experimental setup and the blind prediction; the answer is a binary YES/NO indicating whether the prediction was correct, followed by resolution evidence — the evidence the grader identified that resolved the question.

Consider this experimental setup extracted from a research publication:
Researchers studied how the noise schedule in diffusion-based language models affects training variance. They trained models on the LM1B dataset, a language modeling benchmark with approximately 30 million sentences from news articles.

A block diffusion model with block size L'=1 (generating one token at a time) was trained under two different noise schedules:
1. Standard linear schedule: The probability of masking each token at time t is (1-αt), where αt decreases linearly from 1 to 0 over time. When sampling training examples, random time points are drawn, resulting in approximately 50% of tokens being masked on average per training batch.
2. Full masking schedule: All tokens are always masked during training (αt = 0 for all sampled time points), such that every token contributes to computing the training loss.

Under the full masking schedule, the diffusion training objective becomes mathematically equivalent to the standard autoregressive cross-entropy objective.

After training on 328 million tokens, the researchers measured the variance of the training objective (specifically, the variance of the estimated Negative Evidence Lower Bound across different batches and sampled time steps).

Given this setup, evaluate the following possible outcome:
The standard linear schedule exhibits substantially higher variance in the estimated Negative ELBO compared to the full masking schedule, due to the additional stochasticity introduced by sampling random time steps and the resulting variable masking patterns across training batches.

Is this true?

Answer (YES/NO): YES